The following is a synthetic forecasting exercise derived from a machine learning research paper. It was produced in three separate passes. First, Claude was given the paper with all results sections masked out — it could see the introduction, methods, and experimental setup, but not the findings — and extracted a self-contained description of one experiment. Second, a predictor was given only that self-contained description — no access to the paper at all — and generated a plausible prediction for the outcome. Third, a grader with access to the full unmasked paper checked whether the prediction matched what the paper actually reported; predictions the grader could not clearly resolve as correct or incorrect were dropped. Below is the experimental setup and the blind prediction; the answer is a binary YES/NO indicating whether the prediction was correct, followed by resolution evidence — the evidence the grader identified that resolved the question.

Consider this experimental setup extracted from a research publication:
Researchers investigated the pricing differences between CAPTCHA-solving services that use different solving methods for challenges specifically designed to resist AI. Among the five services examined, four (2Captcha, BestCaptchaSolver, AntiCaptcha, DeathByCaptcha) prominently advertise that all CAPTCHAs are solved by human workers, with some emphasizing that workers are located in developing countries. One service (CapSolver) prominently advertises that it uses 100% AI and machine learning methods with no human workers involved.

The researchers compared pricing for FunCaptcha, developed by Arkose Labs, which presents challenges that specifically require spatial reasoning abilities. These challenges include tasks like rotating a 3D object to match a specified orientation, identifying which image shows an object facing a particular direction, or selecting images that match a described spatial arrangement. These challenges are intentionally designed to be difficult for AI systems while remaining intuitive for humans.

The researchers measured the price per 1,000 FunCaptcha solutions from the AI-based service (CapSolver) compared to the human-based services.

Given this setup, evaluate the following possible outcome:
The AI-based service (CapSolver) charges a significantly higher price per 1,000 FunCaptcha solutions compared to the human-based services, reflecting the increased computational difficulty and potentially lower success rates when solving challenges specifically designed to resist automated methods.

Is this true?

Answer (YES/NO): NO